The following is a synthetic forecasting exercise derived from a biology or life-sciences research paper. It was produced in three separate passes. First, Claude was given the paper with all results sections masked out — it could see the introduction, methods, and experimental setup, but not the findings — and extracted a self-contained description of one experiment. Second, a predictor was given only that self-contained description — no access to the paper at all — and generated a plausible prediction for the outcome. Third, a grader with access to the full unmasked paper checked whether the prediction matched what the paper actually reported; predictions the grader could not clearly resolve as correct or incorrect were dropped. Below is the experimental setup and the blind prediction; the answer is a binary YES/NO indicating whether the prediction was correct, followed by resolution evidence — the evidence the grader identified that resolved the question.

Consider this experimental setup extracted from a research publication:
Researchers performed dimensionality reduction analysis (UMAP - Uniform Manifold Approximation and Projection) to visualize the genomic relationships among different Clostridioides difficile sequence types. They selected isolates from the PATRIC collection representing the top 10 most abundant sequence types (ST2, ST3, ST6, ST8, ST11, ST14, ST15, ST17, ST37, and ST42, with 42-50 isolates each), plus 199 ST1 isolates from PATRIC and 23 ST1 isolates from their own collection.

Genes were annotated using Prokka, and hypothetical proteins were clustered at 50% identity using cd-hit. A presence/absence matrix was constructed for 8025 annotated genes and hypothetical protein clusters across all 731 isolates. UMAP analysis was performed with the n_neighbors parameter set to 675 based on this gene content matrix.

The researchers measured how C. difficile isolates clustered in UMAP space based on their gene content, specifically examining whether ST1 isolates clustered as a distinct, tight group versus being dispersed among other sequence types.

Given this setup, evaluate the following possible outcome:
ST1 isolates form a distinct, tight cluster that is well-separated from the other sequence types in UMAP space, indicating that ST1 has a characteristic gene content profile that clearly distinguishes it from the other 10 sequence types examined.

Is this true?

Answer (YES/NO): YES